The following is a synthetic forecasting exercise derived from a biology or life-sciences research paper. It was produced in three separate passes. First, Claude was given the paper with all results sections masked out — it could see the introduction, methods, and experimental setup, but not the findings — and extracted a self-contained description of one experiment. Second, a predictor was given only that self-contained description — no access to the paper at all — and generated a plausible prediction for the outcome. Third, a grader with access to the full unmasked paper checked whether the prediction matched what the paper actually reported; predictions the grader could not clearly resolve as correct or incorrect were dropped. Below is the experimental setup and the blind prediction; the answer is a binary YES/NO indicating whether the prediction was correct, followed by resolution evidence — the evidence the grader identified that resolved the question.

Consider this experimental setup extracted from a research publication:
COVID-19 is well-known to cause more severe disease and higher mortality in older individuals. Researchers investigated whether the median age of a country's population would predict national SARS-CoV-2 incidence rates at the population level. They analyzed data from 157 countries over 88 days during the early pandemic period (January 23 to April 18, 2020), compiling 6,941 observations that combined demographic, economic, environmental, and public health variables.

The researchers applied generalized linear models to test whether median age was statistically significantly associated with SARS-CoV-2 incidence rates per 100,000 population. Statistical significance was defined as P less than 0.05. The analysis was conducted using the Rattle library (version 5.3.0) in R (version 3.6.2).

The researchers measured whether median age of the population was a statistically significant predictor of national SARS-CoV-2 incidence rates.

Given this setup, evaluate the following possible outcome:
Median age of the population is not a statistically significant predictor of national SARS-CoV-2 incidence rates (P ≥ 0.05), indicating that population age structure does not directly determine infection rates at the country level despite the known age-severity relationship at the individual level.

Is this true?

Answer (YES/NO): YES